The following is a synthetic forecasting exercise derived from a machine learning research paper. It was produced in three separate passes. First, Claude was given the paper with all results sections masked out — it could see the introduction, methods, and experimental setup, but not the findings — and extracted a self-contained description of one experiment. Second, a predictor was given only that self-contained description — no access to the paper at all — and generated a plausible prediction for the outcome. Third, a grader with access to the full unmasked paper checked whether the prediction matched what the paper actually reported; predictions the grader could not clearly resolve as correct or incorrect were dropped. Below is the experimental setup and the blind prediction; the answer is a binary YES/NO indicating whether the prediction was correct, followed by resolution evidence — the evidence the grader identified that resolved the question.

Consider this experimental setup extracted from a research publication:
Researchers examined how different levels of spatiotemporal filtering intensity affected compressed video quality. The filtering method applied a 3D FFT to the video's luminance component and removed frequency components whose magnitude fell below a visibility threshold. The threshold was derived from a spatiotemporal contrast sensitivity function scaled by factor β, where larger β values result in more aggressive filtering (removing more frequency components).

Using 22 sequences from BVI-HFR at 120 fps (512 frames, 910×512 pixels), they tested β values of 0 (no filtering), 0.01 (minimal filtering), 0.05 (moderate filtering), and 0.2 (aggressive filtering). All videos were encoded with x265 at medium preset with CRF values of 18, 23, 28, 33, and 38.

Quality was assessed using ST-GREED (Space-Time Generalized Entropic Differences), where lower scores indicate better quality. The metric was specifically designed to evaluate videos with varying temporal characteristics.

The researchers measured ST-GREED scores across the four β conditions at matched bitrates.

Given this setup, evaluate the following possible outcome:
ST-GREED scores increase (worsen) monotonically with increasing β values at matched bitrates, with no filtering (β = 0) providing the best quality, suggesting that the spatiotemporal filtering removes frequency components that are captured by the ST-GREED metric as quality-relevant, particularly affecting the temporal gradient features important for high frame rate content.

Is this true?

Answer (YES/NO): NO